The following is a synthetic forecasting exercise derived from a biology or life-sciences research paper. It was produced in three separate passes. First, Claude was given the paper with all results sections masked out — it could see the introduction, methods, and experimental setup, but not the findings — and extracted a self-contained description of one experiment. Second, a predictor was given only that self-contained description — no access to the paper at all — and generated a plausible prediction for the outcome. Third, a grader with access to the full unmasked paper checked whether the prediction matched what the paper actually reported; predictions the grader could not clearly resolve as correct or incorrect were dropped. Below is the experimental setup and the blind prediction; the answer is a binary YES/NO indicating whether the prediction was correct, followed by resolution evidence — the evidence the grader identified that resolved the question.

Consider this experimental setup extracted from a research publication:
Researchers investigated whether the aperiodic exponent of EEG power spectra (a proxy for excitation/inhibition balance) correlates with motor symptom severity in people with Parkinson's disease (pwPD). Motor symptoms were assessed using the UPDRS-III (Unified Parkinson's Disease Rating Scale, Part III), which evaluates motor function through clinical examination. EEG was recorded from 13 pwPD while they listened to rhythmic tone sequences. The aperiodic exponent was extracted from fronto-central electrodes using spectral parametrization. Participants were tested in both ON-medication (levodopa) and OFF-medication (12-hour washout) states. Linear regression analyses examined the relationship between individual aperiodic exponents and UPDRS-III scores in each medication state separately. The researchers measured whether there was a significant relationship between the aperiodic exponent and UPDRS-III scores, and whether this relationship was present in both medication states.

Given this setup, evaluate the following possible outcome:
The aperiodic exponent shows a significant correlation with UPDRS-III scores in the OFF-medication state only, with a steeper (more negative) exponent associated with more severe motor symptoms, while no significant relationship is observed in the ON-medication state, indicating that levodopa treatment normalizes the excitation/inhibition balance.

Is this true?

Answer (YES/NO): NO